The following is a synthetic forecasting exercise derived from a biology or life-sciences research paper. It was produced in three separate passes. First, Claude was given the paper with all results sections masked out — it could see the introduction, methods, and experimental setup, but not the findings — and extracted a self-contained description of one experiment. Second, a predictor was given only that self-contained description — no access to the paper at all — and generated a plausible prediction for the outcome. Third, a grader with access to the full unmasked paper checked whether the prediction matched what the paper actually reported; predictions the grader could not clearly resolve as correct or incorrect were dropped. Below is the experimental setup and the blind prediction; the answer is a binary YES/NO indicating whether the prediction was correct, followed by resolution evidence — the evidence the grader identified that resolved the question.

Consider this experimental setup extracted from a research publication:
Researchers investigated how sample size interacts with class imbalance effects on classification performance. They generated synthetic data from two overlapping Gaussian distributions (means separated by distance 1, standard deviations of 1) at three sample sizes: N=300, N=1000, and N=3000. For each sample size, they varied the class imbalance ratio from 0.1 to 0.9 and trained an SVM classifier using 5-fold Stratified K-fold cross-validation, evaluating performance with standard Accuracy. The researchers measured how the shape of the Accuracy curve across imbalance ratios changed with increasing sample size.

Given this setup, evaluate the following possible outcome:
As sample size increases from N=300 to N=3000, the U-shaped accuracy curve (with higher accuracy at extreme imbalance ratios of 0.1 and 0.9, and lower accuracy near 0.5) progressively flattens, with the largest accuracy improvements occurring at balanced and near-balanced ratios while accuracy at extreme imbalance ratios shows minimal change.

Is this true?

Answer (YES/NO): NO